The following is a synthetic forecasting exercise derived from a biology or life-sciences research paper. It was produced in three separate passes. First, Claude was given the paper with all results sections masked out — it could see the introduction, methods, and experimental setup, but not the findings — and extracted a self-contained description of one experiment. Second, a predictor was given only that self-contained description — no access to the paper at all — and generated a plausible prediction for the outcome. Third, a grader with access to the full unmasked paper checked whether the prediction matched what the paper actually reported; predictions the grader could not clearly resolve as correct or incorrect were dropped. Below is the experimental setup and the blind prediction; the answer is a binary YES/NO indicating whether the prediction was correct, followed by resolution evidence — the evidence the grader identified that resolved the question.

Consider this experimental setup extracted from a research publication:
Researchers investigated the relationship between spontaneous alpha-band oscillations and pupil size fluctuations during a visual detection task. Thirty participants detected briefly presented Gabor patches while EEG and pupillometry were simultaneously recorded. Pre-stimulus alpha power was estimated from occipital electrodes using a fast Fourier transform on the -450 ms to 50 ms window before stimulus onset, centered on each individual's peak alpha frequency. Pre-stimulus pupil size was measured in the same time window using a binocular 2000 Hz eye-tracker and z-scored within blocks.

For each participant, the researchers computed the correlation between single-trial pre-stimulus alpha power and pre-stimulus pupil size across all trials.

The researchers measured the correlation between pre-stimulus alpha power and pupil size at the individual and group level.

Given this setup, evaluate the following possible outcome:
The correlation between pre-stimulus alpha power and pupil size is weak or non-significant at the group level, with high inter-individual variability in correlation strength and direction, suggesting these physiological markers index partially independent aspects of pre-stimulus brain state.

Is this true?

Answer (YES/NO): NO